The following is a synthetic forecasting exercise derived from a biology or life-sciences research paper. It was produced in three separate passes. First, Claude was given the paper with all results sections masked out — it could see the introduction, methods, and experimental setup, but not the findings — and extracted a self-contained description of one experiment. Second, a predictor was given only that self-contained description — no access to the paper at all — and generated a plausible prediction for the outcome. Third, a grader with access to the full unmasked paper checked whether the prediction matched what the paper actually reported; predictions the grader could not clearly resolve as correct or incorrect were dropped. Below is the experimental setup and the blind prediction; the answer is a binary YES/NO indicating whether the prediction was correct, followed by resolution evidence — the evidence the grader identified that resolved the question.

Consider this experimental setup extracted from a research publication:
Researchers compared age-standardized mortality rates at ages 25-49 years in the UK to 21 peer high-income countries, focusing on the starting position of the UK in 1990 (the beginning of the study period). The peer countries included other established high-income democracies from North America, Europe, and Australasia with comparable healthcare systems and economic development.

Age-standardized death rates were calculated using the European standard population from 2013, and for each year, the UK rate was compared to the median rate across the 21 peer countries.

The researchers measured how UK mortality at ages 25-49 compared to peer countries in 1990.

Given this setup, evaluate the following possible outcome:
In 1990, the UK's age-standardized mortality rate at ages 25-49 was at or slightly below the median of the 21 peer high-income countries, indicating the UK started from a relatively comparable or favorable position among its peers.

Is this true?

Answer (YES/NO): YES